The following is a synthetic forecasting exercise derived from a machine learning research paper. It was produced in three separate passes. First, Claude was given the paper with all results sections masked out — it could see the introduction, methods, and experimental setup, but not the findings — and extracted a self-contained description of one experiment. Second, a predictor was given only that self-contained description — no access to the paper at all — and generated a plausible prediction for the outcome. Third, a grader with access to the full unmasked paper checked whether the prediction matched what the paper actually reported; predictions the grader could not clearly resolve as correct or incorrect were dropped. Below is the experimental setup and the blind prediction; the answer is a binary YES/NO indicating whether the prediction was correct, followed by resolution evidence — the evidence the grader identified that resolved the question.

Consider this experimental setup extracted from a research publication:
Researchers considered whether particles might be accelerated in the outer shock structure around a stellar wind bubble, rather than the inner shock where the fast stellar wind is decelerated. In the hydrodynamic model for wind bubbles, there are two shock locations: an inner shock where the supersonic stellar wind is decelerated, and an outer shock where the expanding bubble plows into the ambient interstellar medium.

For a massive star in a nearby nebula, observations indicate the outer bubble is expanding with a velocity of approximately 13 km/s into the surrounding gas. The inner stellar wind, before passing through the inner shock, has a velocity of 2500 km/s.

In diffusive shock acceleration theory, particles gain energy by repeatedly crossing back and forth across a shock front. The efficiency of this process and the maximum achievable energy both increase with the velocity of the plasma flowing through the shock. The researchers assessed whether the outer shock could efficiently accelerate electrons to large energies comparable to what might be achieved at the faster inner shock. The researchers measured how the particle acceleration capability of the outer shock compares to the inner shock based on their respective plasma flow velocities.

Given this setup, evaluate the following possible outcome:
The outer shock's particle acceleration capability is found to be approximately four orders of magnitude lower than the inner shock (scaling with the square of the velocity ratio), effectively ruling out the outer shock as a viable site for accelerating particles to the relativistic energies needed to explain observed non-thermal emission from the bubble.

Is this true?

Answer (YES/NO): YES